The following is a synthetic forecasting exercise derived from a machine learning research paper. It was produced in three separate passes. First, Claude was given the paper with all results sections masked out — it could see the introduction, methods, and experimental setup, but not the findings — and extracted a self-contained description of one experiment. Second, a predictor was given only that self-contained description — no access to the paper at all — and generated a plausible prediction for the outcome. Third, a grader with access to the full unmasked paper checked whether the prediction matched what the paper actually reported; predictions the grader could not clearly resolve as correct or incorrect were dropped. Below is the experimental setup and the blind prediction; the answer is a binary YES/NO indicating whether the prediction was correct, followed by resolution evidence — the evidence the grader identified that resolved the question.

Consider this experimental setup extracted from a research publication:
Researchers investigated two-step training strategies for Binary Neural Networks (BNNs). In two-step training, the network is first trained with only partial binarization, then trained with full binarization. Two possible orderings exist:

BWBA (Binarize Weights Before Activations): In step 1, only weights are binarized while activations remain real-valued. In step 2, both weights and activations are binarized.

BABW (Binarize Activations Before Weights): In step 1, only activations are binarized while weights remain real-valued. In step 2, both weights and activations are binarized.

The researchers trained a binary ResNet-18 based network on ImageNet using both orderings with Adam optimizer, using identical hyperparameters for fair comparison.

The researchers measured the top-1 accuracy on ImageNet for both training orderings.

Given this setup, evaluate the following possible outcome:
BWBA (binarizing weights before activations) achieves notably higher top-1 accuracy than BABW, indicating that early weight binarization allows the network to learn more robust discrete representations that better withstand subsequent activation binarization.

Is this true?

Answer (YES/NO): NO